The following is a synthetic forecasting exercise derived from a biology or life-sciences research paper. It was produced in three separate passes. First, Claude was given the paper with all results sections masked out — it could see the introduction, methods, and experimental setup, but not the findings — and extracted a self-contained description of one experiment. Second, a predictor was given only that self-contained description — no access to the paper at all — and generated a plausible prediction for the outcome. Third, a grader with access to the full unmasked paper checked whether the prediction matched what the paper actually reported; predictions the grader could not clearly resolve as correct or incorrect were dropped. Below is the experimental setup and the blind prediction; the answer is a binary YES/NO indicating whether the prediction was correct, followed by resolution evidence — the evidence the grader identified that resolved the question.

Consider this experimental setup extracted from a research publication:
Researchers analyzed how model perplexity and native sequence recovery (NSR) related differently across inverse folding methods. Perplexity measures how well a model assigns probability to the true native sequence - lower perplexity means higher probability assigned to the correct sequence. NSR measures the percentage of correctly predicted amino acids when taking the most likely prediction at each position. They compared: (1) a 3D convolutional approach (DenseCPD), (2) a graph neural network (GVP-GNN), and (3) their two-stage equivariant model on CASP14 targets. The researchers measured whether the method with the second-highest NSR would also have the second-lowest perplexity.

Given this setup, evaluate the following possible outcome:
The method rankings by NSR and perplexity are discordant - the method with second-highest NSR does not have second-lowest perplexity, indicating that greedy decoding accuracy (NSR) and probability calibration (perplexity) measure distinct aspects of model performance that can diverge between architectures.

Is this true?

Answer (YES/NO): YES